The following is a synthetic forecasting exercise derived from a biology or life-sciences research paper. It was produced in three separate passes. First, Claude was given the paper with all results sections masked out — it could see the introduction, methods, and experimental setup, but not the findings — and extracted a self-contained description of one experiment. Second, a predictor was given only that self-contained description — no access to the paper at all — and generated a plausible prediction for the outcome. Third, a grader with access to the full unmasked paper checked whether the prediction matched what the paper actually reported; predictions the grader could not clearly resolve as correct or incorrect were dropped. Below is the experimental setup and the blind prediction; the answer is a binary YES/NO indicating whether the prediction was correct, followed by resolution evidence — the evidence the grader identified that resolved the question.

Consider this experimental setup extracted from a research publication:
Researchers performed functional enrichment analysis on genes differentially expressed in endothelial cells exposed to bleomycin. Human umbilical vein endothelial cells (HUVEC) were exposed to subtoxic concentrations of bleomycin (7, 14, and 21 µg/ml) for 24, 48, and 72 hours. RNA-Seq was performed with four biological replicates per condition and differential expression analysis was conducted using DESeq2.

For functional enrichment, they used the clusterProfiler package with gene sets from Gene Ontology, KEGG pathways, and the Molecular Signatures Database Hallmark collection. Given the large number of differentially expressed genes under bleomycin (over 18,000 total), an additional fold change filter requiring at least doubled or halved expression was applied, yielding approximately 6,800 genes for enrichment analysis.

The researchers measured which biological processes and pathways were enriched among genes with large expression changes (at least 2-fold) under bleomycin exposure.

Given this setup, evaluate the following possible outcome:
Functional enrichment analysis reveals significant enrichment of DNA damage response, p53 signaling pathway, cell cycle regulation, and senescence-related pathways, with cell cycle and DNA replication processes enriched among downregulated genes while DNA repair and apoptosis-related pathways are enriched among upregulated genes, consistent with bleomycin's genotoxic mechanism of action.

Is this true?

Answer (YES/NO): NO